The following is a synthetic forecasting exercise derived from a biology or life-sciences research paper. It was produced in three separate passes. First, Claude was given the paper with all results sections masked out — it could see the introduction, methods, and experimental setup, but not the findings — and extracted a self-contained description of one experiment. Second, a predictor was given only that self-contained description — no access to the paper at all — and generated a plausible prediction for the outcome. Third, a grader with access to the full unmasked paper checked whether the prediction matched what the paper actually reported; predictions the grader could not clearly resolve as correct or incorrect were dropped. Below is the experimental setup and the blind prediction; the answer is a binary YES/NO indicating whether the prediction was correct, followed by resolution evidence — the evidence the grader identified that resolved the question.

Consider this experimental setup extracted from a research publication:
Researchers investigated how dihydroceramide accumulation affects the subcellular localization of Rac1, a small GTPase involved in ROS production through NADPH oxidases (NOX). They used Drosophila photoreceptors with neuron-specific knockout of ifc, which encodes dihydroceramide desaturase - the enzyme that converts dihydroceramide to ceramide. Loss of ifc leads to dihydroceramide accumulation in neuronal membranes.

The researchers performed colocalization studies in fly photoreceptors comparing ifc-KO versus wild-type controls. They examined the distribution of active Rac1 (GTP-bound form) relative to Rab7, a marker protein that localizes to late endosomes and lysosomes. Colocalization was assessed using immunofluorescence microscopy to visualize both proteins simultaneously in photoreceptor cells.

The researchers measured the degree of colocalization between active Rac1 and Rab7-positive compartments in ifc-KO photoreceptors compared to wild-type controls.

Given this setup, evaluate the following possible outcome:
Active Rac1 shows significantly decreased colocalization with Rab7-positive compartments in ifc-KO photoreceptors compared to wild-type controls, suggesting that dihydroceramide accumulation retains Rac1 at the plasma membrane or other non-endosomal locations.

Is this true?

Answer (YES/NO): NO